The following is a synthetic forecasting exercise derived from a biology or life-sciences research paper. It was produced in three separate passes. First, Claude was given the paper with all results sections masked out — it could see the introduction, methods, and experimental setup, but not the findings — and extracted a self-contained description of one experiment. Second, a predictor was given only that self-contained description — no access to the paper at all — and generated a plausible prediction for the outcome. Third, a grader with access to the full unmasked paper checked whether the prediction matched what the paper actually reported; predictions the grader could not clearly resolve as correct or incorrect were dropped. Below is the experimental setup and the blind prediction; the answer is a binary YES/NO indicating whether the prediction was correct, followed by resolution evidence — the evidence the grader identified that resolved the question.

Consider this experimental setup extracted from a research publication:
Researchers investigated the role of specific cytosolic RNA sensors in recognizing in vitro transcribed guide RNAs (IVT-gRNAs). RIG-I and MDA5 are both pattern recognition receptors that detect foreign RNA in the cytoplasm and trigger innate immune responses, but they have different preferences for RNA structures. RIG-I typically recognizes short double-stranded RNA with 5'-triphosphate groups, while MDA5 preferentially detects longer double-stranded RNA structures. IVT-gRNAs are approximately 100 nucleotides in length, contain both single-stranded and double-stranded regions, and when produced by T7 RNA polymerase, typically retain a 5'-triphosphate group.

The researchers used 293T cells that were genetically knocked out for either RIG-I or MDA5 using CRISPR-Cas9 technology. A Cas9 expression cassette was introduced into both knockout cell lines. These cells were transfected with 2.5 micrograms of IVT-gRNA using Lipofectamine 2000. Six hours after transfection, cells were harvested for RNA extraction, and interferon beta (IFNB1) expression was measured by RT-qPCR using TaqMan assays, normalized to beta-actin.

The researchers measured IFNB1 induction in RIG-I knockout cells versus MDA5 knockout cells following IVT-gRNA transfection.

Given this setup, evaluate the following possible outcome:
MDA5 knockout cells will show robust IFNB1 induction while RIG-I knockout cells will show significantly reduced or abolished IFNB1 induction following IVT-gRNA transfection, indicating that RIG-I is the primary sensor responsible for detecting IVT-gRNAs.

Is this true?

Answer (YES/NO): YES